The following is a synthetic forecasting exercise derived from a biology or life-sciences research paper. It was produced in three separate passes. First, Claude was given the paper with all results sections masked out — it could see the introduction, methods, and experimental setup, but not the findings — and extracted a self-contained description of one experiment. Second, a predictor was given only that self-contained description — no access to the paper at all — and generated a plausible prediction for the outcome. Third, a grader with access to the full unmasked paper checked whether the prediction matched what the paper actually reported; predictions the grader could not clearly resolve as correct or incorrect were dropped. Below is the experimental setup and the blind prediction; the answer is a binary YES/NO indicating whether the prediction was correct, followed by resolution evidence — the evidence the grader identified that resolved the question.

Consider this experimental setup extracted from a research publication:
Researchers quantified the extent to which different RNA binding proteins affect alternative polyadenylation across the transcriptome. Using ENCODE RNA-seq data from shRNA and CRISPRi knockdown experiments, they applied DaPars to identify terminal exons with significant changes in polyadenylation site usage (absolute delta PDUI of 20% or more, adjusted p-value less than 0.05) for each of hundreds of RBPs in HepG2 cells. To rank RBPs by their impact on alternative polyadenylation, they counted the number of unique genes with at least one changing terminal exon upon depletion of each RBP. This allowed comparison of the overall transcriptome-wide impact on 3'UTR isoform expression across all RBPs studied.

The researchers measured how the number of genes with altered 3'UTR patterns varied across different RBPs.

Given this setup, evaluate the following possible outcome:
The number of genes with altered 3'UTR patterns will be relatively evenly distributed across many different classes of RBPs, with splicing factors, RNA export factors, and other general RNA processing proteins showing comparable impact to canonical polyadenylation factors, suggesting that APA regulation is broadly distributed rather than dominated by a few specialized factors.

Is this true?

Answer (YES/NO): NO